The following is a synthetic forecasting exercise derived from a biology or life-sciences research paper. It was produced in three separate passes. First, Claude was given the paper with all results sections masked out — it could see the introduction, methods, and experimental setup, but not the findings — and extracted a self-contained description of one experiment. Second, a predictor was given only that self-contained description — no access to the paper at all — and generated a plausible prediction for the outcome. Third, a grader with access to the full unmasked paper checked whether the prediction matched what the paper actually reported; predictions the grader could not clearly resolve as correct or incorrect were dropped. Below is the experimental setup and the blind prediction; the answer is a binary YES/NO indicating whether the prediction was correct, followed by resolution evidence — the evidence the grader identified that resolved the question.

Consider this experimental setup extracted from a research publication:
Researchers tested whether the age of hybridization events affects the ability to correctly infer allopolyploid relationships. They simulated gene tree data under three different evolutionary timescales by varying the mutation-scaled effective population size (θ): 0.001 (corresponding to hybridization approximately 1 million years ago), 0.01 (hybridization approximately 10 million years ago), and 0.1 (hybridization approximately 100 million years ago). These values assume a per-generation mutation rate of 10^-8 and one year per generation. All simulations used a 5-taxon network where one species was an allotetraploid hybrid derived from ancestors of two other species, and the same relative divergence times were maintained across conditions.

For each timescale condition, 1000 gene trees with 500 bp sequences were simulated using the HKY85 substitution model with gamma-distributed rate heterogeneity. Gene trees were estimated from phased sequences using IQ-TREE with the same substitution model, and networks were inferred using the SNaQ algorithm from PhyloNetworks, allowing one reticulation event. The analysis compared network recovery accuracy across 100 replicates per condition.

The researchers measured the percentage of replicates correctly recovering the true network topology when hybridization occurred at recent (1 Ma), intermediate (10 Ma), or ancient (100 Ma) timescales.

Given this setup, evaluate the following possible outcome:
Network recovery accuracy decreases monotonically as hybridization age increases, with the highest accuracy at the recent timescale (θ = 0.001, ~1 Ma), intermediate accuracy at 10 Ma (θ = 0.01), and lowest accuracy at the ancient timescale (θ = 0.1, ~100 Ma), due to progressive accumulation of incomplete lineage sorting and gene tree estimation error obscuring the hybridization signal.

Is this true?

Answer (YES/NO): NO